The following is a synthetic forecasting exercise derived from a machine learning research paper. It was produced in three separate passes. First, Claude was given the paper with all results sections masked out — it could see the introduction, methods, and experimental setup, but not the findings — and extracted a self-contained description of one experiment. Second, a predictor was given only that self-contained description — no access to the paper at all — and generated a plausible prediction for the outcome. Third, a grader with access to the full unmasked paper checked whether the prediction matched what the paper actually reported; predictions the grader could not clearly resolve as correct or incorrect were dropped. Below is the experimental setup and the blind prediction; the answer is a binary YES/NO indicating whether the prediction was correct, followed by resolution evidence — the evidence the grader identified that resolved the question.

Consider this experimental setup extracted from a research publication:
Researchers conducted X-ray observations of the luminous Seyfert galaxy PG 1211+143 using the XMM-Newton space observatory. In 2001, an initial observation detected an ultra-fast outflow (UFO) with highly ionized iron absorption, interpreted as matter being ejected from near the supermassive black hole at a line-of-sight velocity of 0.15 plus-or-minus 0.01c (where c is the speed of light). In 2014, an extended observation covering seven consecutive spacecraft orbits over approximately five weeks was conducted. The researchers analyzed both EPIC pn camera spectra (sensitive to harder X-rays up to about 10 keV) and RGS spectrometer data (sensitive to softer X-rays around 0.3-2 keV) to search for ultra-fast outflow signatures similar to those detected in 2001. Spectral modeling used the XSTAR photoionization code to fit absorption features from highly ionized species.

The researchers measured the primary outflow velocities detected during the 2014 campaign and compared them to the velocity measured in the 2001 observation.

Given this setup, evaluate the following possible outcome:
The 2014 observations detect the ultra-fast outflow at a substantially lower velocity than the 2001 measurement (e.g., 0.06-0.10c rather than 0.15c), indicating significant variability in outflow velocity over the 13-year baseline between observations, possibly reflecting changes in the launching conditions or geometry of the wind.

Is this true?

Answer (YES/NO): NO